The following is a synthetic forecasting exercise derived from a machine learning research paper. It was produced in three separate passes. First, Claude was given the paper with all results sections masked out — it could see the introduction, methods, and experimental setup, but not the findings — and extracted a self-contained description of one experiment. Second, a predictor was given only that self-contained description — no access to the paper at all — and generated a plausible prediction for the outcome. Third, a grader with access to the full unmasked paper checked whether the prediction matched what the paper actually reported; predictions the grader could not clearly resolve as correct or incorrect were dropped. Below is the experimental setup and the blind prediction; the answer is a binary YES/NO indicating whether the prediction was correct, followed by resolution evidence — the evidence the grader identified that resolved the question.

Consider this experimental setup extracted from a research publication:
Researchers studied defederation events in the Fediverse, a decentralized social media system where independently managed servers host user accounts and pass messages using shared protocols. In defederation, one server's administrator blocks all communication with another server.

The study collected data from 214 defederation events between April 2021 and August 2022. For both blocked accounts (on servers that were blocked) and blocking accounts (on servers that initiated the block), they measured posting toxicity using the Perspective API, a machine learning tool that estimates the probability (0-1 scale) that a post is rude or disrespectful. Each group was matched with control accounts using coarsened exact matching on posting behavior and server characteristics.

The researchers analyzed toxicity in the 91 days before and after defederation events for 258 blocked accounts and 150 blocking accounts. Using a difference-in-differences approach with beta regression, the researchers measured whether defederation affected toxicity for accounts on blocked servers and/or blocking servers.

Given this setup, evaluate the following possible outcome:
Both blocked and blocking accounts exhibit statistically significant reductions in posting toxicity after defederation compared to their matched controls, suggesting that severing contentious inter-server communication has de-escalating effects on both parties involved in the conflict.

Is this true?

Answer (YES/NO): NO